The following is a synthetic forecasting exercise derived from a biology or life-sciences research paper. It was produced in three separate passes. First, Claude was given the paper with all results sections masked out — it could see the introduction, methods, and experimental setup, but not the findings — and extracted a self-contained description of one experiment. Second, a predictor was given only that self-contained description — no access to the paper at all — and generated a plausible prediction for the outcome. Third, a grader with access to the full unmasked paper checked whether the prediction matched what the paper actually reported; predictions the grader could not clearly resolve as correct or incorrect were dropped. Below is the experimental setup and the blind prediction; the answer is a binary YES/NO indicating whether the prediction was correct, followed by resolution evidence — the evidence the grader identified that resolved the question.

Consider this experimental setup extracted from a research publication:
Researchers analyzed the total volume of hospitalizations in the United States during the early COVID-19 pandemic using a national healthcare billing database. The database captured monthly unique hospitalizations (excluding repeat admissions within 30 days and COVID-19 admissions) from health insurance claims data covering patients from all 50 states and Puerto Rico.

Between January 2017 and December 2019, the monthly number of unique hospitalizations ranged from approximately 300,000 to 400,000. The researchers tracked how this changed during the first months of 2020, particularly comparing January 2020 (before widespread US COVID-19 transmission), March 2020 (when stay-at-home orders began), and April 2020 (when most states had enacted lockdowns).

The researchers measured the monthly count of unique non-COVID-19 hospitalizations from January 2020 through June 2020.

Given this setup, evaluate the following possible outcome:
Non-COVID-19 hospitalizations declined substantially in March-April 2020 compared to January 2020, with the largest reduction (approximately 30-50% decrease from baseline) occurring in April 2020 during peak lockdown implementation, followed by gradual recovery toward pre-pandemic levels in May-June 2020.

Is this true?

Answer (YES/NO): NO